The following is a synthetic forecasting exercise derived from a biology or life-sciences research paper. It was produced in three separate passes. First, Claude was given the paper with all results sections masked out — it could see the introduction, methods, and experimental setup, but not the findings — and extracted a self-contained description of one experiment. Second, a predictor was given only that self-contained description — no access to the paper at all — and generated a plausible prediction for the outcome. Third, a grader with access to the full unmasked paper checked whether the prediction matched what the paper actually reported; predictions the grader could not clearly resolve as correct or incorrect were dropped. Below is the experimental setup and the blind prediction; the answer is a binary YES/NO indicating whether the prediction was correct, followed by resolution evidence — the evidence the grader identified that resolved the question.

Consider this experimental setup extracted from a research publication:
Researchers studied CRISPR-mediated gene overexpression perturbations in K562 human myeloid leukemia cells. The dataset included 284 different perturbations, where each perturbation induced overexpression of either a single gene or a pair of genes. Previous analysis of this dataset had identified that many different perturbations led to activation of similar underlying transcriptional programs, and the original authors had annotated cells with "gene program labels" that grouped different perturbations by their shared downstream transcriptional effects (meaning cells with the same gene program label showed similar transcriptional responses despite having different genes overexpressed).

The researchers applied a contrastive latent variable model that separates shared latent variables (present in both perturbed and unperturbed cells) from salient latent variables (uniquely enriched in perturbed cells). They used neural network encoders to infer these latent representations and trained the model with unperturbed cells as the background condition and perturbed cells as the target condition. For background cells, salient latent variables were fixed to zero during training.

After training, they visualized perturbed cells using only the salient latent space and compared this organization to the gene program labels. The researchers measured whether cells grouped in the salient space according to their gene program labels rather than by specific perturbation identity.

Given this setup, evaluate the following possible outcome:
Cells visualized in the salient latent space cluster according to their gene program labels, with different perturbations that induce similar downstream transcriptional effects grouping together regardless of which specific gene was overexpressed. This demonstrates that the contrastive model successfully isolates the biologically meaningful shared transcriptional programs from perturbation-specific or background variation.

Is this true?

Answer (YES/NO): YES